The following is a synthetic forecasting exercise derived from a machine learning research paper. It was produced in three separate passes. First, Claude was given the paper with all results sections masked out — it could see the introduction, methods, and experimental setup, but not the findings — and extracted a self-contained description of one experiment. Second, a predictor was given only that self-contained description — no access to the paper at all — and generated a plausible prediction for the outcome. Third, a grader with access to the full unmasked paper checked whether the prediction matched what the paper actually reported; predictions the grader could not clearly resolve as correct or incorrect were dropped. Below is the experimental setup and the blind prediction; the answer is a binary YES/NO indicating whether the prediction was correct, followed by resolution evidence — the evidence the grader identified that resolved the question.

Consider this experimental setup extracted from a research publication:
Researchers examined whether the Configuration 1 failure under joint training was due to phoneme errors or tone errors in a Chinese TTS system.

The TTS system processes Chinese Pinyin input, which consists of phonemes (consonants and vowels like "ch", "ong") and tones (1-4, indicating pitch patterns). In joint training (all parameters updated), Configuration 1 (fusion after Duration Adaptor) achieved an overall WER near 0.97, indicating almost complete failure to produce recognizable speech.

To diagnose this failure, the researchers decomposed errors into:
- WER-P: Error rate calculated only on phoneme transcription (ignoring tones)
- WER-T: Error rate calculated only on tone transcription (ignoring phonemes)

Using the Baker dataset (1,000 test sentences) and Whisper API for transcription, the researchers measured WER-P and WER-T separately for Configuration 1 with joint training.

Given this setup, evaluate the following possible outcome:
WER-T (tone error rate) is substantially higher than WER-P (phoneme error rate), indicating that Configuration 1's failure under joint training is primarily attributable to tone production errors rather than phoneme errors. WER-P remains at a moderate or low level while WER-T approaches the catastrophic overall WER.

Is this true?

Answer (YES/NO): NO